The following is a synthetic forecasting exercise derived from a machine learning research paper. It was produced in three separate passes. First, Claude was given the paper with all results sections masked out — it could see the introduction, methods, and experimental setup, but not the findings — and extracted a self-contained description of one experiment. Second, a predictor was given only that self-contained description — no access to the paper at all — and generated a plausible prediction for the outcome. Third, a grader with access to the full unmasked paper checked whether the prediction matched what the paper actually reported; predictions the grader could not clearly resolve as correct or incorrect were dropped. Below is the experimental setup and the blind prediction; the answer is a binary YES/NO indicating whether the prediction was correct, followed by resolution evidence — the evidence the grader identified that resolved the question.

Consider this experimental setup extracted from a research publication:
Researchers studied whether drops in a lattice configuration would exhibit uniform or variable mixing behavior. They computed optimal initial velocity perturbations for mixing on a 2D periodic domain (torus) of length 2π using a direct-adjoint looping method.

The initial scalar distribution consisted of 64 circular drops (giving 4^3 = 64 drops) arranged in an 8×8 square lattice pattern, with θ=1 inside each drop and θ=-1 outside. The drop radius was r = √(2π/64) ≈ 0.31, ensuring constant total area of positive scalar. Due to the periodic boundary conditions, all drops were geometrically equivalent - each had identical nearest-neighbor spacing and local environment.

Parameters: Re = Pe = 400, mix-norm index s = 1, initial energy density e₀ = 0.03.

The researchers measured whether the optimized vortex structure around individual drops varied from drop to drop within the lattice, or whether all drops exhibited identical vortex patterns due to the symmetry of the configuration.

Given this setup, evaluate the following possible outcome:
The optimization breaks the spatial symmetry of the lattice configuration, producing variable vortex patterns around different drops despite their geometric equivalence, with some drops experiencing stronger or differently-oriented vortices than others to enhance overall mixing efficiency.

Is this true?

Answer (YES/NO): NO